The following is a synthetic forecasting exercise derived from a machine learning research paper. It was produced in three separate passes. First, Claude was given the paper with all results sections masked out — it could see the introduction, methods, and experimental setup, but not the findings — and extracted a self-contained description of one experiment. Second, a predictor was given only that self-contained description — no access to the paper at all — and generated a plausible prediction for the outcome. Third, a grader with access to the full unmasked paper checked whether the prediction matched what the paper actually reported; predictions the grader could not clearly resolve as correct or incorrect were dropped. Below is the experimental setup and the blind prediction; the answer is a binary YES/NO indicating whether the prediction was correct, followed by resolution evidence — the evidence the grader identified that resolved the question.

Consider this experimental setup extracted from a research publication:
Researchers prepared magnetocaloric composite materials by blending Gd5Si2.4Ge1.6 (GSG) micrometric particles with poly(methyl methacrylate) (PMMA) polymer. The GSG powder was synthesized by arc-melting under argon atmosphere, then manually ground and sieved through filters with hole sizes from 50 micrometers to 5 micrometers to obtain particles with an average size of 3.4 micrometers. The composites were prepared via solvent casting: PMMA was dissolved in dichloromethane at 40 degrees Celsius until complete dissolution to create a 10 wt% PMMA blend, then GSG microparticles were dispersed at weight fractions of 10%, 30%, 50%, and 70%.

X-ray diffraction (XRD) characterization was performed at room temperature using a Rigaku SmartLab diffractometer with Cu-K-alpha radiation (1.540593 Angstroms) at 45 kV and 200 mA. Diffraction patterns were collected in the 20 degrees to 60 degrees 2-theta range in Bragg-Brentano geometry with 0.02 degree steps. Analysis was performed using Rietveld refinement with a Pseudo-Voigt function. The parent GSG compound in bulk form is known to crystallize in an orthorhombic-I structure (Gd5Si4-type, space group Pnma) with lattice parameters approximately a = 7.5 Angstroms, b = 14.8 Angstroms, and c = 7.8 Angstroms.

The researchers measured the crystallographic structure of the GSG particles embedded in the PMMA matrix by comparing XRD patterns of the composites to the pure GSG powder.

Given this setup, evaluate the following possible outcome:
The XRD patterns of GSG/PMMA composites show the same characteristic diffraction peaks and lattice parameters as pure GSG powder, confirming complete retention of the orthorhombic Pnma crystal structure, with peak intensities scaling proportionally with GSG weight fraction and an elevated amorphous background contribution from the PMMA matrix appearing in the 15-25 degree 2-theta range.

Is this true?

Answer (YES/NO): NO